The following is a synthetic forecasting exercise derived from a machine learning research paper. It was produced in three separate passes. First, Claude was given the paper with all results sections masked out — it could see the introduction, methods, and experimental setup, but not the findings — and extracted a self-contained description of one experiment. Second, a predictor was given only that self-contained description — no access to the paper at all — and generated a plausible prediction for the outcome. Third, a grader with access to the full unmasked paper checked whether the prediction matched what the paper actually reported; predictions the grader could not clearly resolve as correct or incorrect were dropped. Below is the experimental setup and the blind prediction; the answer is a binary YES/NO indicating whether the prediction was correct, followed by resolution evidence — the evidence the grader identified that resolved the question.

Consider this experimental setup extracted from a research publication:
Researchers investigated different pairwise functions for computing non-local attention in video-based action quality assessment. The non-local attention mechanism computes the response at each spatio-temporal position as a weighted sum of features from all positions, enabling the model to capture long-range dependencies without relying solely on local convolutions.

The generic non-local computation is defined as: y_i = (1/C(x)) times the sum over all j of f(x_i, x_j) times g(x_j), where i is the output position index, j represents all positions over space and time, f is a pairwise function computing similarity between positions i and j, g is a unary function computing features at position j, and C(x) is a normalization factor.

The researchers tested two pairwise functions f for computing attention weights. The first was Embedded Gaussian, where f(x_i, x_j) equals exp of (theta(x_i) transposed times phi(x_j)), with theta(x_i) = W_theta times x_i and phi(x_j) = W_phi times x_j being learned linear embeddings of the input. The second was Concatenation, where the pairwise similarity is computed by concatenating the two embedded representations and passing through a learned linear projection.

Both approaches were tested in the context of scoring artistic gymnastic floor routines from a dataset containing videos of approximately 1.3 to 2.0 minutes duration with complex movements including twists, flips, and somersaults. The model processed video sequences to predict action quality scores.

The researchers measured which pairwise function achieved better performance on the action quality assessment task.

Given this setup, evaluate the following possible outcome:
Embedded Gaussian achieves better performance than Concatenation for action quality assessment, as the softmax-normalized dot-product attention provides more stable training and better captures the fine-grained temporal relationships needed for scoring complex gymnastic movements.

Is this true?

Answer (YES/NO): YES